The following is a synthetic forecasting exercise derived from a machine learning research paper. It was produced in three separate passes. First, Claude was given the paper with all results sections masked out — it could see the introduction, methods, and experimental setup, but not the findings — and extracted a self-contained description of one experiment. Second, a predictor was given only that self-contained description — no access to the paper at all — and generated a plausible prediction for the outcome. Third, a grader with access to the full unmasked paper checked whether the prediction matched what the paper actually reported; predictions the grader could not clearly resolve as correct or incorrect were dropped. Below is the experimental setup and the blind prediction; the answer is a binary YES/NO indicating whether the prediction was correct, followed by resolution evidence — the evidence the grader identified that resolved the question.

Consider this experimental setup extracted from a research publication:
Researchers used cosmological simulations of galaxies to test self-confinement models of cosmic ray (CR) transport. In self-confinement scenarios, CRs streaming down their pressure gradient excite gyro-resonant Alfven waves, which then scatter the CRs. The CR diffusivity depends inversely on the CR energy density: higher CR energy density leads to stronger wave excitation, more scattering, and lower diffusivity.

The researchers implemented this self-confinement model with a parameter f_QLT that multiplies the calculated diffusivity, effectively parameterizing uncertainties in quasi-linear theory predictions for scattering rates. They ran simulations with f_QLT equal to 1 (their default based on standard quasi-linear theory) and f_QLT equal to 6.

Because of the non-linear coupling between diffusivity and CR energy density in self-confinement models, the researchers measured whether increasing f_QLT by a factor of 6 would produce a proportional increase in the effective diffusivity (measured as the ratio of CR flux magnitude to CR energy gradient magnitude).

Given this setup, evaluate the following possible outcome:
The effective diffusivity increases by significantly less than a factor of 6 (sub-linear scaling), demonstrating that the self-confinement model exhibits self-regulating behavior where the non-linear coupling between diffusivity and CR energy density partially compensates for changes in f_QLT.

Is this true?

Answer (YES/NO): YES